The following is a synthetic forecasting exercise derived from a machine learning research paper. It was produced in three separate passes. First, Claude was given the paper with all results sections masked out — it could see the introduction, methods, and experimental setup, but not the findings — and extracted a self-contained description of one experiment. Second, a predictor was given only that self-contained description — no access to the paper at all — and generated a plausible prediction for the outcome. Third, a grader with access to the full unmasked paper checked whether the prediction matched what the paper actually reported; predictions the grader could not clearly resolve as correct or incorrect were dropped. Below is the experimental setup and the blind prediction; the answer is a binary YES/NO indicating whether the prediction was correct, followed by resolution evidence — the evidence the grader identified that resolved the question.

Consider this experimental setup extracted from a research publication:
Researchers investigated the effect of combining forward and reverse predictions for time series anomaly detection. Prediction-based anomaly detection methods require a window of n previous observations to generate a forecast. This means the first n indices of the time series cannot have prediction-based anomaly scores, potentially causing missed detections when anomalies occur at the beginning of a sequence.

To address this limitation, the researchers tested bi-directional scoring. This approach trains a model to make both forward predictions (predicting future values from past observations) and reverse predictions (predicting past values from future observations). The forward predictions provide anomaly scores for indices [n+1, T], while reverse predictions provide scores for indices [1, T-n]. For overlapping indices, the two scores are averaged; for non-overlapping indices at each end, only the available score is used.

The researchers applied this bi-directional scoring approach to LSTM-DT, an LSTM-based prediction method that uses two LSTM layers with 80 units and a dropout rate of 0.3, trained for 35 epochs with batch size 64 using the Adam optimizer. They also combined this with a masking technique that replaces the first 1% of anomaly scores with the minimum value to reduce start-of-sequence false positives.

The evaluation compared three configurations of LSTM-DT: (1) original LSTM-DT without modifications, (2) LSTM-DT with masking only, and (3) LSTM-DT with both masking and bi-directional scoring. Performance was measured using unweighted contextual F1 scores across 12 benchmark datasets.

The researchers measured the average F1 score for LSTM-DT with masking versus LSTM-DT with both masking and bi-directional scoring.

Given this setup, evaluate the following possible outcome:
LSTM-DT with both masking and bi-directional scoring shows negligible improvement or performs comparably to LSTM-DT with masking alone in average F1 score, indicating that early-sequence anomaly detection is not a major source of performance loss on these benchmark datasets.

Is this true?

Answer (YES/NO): NO